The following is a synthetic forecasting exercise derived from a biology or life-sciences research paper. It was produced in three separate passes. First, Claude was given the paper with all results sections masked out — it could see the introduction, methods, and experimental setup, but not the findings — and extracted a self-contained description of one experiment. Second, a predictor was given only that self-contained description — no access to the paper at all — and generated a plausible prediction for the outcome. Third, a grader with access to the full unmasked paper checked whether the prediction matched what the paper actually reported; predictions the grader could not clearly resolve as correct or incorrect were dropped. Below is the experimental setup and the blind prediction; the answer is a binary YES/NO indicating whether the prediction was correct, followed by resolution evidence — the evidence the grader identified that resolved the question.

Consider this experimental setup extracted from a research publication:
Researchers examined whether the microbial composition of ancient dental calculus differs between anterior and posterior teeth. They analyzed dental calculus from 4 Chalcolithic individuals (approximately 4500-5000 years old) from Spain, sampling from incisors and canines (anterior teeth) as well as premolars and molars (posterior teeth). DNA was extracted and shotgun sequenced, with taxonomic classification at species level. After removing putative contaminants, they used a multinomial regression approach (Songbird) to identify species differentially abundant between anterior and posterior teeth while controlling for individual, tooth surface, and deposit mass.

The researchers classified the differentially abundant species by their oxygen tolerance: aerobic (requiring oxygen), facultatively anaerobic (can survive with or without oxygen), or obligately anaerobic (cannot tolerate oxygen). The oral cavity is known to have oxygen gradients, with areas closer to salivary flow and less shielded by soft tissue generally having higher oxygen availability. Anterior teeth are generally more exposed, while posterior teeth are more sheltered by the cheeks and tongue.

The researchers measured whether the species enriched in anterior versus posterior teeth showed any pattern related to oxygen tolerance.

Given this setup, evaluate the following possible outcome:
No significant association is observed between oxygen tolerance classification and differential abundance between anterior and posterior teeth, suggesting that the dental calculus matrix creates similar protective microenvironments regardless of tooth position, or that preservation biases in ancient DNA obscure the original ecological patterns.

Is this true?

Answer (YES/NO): NO